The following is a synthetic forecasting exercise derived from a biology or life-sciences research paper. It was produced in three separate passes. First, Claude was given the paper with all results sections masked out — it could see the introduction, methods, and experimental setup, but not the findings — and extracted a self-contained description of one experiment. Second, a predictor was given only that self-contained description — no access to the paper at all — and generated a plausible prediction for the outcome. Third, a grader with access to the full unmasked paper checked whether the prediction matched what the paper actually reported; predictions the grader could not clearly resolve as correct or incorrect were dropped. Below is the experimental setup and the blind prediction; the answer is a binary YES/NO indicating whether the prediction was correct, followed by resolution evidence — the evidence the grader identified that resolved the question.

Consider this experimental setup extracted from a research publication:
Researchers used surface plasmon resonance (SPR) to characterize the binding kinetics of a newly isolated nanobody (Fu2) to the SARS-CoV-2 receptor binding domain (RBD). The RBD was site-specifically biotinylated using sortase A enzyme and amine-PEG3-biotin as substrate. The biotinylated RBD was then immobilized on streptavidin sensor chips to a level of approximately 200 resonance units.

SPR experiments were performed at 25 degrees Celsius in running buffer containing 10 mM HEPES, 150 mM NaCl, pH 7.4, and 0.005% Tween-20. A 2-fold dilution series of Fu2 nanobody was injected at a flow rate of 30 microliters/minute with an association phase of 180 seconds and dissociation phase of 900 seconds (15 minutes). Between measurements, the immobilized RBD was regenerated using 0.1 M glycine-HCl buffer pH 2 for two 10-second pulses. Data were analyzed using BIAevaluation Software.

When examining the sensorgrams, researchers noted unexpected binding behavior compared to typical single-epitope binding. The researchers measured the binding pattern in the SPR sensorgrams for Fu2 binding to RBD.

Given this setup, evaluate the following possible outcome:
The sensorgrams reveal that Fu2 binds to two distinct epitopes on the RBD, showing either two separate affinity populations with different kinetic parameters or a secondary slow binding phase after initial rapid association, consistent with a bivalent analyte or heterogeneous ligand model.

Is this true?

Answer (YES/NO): NO